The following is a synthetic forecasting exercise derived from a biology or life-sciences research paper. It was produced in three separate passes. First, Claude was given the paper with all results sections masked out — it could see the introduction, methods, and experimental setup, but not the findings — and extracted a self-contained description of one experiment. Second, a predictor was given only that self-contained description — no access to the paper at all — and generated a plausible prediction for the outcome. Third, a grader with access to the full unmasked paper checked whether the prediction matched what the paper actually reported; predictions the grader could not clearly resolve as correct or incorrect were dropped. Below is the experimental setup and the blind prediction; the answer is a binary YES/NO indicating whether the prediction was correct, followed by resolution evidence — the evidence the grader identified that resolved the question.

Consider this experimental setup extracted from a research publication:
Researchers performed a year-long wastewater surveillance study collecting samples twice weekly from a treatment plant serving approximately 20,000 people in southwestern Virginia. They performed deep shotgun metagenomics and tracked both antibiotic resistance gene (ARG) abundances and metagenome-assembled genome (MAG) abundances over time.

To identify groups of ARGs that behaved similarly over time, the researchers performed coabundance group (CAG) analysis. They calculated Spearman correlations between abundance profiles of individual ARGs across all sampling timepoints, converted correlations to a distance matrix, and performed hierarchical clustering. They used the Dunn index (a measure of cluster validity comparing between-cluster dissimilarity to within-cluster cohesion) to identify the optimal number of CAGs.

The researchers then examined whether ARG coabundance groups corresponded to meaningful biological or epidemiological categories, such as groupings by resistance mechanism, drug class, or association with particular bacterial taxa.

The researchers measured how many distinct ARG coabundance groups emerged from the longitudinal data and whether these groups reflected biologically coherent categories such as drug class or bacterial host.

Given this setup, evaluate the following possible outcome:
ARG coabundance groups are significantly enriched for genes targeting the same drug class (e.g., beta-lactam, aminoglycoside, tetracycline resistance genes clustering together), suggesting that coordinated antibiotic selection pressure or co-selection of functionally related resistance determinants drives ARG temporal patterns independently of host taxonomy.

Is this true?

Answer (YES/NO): NO